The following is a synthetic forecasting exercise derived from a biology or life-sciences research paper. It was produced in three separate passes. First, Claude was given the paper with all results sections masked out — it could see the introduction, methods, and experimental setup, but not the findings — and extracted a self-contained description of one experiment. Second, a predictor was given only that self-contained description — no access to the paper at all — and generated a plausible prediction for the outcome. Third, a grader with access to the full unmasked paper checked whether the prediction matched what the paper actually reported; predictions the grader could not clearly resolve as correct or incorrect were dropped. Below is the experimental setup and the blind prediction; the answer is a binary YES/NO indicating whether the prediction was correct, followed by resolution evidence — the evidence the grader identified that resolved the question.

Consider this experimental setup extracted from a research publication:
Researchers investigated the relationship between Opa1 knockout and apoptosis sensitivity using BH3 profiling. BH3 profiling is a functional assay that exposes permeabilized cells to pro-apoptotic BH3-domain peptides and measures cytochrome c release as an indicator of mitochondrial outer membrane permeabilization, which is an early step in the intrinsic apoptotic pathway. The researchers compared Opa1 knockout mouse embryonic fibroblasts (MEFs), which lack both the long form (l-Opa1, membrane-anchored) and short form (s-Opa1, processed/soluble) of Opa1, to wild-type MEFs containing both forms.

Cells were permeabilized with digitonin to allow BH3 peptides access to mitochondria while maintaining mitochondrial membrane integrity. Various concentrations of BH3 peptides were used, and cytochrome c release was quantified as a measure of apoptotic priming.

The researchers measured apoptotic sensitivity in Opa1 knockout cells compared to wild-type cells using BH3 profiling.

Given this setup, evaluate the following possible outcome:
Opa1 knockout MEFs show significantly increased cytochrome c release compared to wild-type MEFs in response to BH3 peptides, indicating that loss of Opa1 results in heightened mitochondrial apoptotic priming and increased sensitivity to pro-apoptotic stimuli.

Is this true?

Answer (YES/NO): NO